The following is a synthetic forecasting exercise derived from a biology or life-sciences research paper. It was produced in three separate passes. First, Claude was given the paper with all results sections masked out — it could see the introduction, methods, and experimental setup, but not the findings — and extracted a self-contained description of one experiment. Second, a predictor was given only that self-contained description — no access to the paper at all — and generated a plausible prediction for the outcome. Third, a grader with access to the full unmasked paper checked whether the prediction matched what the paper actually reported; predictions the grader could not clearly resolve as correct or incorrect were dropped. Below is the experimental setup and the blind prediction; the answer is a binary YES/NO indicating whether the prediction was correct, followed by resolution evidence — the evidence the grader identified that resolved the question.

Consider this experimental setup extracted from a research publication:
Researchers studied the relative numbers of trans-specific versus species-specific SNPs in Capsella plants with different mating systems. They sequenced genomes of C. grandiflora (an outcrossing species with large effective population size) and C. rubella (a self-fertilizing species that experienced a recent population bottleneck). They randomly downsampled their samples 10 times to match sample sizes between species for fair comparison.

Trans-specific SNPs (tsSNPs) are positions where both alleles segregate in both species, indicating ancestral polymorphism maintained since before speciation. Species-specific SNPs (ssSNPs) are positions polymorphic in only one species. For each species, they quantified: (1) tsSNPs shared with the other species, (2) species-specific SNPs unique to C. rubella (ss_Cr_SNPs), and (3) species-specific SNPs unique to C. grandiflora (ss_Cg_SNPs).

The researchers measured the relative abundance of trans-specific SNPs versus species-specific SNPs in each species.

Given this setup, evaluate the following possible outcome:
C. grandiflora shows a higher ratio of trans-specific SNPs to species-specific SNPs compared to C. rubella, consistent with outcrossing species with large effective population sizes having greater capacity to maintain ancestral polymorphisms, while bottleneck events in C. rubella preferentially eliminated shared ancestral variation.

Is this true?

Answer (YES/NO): NO